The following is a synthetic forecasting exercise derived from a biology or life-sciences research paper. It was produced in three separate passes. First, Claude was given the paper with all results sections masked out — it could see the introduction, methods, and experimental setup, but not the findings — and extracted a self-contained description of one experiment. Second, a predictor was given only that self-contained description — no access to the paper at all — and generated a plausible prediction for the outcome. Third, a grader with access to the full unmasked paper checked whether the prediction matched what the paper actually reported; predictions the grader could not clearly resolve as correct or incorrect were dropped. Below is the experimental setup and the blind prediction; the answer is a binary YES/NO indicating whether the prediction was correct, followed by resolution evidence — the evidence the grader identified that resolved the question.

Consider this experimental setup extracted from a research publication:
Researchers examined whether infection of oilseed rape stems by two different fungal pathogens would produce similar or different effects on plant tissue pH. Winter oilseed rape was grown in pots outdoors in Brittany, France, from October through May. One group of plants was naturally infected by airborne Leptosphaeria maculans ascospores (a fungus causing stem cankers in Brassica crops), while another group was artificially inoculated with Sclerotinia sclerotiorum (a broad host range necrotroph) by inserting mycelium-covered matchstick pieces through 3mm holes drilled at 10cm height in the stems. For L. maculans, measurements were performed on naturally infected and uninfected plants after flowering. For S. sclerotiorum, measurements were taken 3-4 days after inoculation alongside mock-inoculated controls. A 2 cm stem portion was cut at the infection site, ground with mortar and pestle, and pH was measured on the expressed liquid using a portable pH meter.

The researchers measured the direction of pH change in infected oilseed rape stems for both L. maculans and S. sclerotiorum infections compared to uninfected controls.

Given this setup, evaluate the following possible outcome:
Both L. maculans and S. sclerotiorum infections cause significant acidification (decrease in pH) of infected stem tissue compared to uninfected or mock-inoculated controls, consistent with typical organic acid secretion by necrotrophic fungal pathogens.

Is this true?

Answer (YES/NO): NO